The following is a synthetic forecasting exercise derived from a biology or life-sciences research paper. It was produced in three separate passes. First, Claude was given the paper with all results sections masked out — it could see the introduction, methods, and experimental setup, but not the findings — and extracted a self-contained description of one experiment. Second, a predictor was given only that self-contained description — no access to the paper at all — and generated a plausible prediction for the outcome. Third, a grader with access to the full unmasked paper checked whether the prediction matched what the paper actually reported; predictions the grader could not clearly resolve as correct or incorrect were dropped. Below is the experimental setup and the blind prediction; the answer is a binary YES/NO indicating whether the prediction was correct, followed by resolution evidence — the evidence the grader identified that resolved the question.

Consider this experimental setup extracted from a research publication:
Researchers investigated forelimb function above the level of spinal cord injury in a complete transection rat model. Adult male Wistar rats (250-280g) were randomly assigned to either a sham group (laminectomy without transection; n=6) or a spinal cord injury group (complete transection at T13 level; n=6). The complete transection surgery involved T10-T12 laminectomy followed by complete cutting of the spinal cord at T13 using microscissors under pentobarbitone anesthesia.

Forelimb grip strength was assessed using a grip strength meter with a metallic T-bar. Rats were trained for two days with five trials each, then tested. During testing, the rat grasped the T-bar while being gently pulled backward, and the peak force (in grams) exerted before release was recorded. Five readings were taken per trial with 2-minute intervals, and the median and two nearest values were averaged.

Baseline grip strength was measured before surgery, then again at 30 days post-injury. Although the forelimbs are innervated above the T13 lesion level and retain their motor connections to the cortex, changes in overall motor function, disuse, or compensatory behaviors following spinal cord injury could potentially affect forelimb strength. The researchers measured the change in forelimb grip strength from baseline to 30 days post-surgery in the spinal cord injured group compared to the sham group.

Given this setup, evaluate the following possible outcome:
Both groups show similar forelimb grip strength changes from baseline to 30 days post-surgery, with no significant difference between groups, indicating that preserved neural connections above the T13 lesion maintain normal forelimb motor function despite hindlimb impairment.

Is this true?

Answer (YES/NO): NO